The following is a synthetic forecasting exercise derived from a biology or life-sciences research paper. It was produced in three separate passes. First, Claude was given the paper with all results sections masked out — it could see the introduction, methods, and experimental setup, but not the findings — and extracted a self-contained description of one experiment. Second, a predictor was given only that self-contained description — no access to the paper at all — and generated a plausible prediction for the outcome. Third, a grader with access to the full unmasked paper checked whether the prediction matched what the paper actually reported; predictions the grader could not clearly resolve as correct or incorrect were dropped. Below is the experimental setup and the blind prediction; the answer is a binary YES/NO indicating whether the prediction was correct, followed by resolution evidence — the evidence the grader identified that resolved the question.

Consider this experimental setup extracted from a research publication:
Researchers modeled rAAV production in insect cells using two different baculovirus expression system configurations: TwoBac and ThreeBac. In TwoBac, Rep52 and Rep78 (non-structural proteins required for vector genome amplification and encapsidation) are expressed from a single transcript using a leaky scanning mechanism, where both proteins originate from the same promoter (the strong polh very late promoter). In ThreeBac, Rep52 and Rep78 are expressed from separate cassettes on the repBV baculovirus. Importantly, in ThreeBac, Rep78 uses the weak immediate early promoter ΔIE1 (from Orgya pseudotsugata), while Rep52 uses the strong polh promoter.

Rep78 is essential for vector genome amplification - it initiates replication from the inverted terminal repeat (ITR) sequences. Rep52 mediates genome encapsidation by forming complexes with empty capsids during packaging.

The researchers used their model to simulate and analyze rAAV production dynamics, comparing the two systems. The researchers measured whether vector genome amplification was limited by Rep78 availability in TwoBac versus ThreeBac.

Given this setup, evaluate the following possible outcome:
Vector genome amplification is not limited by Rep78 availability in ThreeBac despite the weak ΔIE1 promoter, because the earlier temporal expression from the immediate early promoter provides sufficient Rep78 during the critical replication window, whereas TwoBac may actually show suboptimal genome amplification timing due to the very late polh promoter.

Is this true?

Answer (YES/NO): NO